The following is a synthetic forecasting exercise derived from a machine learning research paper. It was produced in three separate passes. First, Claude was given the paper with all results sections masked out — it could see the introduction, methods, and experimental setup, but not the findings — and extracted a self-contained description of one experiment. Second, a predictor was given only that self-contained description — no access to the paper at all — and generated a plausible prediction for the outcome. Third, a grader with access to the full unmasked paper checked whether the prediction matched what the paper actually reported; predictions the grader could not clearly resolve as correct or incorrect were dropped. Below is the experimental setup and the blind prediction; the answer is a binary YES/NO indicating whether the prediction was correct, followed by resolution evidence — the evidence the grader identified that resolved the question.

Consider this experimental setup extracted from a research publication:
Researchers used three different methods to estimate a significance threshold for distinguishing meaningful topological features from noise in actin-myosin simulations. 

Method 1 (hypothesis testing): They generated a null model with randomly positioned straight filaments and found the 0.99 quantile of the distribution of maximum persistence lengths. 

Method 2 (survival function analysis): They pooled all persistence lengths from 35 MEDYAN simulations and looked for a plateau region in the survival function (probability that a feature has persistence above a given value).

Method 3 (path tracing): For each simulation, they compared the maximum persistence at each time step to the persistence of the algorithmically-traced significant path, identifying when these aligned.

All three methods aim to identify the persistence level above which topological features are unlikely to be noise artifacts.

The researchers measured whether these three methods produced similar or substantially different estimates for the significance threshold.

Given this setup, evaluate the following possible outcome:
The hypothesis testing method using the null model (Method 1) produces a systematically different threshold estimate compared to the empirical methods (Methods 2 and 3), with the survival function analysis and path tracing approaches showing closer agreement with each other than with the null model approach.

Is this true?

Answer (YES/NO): NO